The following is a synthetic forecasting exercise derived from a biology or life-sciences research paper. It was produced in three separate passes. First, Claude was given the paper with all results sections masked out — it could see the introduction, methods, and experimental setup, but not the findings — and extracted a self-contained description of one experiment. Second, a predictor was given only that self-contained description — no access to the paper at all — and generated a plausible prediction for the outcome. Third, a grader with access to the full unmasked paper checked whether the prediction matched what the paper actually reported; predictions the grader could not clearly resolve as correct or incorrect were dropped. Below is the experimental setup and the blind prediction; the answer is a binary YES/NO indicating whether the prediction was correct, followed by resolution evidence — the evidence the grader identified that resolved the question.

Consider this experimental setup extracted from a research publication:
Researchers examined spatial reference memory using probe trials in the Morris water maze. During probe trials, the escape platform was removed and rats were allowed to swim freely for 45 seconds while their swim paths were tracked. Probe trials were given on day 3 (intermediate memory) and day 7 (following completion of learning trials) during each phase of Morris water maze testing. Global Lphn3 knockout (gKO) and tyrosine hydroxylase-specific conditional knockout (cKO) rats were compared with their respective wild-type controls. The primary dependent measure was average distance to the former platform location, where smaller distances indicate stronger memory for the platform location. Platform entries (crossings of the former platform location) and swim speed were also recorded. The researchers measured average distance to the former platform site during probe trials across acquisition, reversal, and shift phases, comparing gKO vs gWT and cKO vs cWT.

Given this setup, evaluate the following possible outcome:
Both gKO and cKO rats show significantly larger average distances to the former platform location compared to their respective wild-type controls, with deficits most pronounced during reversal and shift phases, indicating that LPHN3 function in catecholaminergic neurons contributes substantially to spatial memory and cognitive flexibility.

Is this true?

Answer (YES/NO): NO